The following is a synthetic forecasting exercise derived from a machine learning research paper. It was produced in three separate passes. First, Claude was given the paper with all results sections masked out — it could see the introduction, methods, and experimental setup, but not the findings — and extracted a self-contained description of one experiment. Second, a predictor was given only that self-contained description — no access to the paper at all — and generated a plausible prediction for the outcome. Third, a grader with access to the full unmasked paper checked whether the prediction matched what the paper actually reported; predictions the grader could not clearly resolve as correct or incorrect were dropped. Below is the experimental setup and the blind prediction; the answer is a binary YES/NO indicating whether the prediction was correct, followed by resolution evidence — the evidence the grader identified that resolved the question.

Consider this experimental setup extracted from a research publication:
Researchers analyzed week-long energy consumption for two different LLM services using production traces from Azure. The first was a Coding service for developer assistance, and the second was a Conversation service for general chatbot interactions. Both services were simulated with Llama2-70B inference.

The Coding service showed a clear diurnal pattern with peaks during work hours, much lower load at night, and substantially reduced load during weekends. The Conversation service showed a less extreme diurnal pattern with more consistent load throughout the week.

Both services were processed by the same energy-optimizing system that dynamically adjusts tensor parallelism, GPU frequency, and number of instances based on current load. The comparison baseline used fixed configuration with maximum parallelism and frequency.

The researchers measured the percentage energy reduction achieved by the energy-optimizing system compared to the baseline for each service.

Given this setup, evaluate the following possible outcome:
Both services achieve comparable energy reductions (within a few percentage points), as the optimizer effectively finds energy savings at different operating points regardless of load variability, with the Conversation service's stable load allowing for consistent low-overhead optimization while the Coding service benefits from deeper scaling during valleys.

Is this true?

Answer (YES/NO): NO